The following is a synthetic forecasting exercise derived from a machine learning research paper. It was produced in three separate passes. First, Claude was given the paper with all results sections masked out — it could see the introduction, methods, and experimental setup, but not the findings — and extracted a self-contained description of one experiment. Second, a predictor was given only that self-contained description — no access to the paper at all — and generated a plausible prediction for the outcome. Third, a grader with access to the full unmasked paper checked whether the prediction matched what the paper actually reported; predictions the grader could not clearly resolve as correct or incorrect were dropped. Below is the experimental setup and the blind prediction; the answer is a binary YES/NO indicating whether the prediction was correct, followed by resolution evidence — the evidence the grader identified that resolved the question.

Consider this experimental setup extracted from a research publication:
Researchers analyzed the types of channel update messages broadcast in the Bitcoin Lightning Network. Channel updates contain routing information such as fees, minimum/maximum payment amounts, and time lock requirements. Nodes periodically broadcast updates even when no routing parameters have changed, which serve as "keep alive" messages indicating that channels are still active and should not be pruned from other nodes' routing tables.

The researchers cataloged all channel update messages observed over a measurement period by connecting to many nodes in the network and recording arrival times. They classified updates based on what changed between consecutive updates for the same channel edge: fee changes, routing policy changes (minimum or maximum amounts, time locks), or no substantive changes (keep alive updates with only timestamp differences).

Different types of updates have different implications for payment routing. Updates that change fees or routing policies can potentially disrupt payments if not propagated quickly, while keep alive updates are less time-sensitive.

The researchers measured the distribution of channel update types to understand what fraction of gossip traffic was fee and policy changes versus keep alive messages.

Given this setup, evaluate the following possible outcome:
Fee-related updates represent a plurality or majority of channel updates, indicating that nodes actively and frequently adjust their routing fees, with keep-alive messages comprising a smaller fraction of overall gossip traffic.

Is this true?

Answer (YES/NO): NO